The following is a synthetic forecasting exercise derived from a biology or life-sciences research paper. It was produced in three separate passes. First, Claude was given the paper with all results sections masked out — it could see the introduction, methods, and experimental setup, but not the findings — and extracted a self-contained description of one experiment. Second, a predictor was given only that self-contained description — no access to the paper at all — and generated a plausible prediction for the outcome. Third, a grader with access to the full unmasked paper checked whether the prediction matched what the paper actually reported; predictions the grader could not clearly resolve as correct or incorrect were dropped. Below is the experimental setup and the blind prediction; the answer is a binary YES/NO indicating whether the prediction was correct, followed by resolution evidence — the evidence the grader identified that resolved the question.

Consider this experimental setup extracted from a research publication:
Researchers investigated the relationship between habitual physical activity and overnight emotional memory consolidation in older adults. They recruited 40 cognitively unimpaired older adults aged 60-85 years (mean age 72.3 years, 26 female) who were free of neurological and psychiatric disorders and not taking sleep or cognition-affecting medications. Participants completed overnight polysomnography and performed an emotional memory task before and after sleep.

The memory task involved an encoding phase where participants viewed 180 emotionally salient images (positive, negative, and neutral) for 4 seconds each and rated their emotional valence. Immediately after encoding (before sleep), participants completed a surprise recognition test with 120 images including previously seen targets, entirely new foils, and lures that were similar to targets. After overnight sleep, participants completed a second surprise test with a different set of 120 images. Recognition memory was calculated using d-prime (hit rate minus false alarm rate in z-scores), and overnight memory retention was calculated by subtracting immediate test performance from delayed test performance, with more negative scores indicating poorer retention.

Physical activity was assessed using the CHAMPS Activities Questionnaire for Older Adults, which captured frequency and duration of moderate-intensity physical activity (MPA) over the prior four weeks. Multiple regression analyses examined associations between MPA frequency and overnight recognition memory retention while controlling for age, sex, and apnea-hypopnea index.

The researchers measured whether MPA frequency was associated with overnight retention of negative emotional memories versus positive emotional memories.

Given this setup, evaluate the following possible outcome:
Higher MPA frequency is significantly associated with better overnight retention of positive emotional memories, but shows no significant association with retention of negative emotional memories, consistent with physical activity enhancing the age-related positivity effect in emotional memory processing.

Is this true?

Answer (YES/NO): NO